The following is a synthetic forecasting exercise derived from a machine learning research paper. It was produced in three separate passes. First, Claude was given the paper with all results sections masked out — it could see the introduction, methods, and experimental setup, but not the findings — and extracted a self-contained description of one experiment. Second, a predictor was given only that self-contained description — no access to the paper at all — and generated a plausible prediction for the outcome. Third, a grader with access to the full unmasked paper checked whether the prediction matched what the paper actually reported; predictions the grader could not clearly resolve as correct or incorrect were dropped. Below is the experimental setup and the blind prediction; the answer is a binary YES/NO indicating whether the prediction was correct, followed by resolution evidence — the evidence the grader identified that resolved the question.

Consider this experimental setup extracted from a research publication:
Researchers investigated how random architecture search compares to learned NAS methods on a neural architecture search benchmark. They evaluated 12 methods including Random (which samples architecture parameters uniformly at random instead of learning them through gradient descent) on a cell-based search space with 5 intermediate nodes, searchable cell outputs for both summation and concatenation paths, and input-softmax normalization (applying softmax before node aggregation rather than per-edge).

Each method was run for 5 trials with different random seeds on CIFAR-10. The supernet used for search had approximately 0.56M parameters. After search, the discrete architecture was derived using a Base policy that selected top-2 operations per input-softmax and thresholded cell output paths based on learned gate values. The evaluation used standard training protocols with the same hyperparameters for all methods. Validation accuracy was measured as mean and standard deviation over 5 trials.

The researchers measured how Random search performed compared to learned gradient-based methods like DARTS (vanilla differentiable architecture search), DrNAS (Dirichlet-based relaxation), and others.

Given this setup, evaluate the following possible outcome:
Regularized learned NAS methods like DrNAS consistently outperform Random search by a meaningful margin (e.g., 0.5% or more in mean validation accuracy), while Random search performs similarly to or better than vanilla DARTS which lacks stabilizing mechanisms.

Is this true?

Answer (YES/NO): NO